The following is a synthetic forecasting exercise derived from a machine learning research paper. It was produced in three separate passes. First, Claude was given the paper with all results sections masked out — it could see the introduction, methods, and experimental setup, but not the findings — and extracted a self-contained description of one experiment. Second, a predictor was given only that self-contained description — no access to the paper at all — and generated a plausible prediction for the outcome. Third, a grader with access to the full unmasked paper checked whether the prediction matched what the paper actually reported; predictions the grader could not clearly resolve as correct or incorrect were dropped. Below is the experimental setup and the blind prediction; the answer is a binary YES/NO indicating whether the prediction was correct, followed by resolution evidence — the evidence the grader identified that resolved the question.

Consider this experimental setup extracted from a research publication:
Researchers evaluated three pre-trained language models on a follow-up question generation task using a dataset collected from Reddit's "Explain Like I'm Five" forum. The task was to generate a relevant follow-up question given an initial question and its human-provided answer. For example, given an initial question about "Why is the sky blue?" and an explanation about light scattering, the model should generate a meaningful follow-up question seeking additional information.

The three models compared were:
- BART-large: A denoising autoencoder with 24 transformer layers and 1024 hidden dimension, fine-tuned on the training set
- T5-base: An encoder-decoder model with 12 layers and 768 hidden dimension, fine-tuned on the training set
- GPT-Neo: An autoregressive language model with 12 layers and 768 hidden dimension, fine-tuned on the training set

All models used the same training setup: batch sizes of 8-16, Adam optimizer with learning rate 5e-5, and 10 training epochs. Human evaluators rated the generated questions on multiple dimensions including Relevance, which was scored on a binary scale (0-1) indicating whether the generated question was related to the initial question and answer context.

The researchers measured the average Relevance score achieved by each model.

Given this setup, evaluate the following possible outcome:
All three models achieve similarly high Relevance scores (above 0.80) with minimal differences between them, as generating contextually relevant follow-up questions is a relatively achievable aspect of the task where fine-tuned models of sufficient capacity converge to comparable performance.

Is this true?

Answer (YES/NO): NO